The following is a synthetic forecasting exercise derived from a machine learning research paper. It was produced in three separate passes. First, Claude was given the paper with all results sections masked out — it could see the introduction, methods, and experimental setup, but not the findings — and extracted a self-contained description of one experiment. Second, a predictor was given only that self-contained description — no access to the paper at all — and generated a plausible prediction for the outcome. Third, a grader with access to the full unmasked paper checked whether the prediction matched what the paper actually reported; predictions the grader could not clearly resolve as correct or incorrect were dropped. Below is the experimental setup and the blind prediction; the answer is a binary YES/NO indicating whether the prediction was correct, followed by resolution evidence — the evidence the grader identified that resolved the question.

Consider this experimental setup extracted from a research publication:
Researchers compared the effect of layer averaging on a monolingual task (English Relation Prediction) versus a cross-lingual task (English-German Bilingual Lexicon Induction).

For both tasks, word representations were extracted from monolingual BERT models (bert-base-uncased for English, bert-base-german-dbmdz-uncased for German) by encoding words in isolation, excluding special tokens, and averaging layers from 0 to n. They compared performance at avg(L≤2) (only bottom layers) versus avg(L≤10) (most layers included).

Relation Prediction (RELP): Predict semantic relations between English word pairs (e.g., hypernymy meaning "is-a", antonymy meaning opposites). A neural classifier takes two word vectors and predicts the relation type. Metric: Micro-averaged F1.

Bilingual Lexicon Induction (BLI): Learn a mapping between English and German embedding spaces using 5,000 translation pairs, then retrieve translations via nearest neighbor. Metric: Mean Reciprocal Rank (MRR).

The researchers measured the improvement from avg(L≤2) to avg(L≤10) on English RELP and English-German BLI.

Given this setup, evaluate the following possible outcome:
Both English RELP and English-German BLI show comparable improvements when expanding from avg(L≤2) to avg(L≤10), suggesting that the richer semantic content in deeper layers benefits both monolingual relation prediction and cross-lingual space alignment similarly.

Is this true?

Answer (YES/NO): NO